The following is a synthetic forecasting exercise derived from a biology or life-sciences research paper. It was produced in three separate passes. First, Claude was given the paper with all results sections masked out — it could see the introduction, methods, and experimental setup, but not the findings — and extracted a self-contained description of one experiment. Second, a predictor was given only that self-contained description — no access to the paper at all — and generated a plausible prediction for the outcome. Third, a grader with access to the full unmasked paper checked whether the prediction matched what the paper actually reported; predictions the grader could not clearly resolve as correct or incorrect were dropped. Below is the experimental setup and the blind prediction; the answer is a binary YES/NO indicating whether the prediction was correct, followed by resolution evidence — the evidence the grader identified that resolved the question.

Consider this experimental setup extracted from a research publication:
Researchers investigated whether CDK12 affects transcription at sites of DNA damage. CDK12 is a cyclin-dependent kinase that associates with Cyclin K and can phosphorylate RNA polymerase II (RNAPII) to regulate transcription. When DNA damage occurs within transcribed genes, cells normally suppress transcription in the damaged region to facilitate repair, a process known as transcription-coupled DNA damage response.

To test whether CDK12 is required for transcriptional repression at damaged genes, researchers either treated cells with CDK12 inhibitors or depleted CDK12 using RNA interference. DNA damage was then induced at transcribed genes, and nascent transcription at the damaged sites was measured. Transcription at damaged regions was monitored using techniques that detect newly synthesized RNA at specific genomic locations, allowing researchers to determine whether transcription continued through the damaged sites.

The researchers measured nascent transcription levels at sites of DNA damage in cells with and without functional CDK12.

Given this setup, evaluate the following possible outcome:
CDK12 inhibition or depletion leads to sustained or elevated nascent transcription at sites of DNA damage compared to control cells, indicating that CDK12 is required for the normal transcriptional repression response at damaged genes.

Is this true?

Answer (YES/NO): YES